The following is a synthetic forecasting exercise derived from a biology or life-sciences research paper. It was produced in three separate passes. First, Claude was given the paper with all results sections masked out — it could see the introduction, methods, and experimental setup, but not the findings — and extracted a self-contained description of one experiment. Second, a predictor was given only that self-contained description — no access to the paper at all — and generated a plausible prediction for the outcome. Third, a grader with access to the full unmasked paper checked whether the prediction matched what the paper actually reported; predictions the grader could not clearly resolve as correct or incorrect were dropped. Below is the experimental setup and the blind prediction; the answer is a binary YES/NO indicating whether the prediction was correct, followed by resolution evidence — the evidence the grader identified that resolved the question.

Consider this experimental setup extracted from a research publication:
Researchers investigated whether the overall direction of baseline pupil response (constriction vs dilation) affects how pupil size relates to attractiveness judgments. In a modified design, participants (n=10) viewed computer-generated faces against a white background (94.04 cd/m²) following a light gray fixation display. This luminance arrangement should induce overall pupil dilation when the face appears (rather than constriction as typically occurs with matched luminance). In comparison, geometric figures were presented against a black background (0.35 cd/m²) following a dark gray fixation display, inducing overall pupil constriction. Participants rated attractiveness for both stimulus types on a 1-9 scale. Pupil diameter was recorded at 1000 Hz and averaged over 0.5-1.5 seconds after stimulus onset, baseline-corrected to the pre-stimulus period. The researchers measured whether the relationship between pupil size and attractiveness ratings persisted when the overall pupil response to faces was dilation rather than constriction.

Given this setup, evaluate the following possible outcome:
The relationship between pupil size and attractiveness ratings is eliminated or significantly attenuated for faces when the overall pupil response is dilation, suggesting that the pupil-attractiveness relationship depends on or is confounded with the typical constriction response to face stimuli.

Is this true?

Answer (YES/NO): YES